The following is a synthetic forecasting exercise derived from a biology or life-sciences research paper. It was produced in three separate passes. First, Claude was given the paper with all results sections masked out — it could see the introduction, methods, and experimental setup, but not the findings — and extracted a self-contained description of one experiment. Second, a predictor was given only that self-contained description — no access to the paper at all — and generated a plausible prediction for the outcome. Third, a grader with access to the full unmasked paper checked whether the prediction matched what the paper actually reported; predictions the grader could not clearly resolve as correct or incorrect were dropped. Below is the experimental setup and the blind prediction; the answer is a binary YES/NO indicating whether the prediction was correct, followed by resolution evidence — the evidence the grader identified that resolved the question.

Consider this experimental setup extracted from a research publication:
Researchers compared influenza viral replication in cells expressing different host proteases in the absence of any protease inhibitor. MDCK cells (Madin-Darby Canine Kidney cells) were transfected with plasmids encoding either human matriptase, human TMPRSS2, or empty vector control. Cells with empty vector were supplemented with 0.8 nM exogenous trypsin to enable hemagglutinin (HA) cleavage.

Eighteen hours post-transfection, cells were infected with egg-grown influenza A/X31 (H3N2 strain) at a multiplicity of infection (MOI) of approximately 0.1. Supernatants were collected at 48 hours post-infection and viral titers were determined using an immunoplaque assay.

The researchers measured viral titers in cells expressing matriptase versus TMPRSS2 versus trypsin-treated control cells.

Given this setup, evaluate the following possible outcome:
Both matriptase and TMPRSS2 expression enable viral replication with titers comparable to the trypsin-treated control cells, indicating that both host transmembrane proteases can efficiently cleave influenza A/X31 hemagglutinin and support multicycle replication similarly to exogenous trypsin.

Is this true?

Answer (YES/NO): NO